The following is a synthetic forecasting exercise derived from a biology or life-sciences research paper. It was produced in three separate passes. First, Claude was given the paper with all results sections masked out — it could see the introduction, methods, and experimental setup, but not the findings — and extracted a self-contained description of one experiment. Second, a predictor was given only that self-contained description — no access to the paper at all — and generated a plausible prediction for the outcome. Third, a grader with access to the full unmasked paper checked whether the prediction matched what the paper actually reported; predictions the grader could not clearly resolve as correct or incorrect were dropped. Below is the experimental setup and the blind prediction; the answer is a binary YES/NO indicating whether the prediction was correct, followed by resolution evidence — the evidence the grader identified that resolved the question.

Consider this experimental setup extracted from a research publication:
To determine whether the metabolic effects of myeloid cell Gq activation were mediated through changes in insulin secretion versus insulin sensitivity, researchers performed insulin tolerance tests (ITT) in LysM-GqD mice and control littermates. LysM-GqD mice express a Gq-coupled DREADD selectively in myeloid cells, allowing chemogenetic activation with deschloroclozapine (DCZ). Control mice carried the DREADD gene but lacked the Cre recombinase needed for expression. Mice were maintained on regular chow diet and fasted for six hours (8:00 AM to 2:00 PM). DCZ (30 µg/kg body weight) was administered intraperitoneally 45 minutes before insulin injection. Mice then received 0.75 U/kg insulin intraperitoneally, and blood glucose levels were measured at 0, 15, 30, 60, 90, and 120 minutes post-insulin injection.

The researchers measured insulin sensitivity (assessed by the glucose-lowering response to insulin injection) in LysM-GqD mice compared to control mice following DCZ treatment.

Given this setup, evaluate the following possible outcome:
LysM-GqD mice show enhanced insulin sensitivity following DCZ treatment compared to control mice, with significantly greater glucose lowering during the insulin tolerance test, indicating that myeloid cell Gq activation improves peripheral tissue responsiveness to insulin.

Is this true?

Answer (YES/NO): NO